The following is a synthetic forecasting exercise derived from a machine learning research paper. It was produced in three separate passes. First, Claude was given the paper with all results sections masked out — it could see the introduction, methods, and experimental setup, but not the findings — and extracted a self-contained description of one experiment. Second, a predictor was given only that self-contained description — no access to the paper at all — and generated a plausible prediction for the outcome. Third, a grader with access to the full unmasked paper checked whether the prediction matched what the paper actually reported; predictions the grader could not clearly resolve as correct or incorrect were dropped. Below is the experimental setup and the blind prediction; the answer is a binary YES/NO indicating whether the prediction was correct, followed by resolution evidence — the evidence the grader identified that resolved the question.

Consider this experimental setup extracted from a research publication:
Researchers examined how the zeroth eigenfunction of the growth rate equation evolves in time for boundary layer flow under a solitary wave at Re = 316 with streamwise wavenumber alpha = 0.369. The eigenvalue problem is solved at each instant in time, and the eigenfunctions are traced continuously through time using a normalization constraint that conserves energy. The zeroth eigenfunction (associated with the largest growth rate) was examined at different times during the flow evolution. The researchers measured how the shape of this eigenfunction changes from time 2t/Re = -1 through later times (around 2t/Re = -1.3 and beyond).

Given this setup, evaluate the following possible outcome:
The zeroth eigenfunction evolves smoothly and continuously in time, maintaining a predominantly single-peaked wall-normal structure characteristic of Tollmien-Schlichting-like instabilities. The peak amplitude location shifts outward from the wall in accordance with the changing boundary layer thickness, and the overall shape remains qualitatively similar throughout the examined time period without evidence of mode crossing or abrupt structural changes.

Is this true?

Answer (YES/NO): NO